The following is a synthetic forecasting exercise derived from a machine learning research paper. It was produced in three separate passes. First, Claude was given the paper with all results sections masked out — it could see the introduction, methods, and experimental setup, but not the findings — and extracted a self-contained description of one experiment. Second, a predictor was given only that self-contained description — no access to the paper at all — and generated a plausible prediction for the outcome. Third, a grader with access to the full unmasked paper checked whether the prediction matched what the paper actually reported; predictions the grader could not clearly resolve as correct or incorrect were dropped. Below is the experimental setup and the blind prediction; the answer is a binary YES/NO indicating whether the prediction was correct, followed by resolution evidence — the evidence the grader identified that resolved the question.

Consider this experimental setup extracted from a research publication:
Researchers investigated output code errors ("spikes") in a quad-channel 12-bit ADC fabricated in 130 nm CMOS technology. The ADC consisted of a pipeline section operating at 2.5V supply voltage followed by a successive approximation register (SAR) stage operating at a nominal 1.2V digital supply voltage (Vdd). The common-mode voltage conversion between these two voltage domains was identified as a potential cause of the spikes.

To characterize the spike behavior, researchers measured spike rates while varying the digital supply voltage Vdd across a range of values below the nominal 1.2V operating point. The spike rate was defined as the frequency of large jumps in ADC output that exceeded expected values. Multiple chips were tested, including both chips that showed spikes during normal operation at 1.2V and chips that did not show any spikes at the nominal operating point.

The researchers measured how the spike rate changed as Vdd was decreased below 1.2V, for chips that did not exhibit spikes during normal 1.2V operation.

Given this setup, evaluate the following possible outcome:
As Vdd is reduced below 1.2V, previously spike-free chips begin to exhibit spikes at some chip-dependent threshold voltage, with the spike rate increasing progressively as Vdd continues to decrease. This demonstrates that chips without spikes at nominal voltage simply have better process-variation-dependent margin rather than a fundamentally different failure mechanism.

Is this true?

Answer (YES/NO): YES